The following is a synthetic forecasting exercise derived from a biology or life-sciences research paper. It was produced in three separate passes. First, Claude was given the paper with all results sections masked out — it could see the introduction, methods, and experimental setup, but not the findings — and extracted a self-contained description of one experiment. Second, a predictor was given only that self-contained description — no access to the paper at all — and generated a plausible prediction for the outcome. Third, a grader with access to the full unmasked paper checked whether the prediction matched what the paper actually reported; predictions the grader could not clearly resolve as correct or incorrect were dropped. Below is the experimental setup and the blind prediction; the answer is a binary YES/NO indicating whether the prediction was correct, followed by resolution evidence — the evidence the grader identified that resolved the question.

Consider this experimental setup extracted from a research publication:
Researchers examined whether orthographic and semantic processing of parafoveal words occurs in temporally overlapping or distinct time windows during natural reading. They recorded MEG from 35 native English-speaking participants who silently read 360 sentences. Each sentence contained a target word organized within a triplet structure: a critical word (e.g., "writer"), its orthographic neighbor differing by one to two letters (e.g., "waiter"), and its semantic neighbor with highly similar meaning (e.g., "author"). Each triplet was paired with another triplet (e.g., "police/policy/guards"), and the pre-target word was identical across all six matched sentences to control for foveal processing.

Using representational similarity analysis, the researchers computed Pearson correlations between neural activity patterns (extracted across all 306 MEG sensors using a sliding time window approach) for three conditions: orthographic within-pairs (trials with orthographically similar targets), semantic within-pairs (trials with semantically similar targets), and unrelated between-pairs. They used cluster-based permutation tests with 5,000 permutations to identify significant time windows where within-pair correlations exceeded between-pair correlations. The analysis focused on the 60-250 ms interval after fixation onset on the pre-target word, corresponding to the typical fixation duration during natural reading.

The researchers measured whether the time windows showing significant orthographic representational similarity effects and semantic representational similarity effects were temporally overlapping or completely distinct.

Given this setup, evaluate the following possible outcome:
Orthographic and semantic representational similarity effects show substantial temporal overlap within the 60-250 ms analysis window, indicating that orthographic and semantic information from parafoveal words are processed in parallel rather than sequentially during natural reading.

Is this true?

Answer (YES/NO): NO